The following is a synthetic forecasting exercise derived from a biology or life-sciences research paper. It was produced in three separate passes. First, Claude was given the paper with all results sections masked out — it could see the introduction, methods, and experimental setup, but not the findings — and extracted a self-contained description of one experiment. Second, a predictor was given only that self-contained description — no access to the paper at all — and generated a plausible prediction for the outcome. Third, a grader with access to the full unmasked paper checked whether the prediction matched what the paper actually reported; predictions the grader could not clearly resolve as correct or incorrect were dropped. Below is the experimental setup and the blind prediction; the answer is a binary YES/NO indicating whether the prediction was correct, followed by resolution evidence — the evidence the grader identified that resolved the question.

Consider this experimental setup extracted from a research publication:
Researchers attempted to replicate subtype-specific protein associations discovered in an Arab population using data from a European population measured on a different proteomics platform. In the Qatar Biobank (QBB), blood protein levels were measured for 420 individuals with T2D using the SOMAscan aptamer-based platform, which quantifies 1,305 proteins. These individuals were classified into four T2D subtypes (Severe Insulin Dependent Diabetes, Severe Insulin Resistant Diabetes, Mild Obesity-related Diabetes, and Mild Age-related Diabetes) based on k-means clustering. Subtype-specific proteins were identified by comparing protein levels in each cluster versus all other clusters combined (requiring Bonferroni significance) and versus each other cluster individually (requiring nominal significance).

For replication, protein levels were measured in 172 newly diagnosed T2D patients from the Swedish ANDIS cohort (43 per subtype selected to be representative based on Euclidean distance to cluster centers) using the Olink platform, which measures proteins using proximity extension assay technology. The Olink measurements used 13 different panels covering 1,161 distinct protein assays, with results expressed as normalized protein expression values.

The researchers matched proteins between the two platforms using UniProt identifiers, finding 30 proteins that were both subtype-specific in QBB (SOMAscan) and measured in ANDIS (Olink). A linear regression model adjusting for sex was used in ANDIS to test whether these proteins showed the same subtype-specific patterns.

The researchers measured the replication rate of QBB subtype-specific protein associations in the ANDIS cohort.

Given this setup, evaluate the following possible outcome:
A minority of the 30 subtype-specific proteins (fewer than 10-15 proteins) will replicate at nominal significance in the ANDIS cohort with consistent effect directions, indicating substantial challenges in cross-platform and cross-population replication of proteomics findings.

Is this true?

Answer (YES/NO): YES